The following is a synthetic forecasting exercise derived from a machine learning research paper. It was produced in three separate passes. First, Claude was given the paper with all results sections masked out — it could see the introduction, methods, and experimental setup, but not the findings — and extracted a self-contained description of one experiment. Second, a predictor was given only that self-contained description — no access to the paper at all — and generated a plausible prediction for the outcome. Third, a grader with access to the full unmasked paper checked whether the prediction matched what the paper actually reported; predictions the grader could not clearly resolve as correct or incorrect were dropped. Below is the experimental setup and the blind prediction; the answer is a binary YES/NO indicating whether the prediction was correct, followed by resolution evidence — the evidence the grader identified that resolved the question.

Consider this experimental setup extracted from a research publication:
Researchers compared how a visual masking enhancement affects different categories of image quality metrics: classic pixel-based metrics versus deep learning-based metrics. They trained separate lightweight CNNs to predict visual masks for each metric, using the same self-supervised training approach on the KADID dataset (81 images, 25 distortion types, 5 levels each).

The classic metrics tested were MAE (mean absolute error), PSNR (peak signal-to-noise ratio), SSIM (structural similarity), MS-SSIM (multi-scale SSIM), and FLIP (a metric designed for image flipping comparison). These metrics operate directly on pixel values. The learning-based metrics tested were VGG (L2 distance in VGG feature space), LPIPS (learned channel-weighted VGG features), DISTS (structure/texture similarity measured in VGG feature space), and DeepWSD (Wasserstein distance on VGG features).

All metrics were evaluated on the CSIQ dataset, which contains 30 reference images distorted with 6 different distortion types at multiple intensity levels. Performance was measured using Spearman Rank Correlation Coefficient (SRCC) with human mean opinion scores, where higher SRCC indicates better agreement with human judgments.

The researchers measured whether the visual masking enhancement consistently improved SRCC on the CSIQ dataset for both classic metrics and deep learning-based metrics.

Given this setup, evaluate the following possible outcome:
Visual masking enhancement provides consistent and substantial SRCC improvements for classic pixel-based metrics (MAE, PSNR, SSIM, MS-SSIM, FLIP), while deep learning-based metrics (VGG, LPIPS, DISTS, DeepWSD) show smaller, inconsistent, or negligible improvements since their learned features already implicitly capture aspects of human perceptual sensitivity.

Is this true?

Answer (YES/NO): YES